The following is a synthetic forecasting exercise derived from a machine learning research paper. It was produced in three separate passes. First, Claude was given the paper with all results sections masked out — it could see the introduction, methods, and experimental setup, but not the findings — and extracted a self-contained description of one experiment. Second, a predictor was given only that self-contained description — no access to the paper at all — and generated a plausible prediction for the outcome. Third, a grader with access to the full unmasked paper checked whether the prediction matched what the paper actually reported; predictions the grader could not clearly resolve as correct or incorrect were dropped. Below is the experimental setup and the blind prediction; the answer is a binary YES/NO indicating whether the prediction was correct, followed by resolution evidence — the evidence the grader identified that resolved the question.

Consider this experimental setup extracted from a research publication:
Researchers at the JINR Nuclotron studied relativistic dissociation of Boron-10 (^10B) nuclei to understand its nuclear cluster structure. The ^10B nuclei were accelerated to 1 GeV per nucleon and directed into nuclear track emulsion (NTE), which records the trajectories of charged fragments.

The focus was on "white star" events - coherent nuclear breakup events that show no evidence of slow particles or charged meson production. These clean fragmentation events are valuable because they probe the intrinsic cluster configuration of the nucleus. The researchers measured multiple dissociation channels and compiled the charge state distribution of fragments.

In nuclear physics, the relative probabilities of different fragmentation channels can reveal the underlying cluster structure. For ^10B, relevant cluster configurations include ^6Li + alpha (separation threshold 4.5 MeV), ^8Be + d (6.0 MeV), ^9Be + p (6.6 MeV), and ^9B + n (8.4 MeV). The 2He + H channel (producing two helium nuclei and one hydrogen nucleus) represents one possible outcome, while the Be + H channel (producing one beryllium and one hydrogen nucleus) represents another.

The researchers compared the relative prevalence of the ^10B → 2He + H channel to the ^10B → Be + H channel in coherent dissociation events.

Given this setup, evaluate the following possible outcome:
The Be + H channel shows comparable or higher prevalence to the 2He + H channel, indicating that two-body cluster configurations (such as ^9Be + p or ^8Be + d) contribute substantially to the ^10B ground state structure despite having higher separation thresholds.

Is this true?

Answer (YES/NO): NO